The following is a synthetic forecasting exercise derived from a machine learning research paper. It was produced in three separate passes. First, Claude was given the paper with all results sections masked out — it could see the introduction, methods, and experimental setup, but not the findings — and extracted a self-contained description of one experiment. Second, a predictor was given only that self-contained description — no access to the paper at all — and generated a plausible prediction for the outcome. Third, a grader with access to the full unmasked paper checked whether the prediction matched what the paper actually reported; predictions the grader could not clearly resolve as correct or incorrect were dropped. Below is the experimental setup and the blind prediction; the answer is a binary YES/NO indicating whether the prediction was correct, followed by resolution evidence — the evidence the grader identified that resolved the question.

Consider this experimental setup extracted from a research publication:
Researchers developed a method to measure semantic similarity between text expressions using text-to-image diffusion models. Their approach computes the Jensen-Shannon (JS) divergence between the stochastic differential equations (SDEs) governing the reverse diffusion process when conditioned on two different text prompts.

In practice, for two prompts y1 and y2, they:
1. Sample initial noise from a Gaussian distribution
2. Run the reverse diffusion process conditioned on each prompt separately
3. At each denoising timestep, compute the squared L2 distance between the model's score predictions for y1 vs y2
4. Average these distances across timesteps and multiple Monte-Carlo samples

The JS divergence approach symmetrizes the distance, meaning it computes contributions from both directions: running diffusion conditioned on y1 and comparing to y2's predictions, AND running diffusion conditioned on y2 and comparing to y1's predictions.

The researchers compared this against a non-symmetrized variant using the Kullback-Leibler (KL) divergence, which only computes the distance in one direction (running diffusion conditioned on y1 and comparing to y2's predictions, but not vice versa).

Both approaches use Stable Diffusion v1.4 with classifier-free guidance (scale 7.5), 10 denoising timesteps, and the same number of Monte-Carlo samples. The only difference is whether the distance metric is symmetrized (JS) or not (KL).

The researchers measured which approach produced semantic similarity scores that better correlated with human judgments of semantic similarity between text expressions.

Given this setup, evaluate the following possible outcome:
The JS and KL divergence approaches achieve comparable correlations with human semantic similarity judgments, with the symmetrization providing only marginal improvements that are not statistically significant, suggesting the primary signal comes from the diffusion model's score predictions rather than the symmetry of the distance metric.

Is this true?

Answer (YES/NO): YES